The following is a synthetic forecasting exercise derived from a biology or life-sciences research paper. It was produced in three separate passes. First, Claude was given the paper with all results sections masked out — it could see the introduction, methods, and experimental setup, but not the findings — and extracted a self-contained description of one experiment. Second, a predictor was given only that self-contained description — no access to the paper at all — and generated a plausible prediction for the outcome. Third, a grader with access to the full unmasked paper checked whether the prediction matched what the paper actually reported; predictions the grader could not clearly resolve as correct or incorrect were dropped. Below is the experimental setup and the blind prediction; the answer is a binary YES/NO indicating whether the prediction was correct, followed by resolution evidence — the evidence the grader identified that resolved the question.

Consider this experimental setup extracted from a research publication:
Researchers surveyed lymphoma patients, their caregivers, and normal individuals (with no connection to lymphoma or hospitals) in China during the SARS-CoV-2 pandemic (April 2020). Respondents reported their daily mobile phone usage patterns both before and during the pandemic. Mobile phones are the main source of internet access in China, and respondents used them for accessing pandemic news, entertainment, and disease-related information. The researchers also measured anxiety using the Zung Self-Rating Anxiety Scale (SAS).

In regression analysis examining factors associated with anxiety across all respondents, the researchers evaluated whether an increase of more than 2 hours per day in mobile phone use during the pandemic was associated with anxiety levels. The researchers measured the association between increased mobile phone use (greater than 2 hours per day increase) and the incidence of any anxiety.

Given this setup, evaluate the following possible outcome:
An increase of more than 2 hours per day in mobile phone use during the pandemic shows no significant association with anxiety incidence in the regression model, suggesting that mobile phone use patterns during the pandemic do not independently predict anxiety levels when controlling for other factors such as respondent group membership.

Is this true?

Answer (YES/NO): NO